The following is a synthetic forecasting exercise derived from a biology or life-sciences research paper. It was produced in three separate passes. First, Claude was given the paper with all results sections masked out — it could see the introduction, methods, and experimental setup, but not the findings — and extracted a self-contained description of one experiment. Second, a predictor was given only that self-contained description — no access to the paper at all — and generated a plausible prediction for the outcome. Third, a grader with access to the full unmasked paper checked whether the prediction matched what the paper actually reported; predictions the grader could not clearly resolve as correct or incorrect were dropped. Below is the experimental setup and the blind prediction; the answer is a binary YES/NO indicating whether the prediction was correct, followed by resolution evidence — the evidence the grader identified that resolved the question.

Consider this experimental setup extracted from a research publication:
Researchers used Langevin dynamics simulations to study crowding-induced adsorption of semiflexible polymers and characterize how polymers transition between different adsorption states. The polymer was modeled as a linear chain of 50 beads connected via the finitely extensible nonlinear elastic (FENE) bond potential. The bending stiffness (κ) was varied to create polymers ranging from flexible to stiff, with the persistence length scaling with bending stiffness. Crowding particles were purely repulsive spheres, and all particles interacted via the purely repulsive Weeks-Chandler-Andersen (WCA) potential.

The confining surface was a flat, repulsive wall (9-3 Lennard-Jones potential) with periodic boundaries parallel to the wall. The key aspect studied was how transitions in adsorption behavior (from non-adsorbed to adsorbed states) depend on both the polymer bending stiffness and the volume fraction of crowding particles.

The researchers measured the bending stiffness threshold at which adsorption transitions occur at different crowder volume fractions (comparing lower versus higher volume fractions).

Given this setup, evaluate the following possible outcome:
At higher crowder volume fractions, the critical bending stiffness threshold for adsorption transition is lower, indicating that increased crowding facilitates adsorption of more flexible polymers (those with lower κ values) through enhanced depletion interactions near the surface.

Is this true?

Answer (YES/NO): YES